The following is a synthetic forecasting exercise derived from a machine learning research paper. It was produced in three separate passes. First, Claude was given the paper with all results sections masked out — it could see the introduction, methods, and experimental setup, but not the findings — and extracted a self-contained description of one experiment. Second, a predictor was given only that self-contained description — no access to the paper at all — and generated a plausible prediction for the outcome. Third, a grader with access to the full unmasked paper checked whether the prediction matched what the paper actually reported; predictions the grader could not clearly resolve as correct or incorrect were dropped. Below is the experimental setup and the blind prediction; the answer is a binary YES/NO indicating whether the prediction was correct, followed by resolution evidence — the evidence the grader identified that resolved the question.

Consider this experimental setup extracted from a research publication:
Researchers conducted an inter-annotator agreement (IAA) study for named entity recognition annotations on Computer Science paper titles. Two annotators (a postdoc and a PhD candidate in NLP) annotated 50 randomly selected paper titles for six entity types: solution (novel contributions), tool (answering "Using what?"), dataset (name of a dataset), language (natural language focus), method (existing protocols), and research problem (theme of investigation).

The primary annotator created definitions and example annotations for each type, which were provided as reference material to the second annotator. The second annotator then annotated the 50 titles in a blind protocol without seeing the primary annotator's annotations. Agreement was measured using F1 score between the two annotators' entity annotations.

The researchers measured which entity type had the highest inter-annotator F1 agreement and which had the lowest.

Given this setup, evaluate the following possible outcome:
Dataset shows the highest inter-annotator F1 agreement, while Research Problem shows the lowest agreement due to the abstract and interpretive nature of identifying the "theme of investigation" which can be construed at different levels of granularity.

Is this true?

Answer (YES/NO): NO